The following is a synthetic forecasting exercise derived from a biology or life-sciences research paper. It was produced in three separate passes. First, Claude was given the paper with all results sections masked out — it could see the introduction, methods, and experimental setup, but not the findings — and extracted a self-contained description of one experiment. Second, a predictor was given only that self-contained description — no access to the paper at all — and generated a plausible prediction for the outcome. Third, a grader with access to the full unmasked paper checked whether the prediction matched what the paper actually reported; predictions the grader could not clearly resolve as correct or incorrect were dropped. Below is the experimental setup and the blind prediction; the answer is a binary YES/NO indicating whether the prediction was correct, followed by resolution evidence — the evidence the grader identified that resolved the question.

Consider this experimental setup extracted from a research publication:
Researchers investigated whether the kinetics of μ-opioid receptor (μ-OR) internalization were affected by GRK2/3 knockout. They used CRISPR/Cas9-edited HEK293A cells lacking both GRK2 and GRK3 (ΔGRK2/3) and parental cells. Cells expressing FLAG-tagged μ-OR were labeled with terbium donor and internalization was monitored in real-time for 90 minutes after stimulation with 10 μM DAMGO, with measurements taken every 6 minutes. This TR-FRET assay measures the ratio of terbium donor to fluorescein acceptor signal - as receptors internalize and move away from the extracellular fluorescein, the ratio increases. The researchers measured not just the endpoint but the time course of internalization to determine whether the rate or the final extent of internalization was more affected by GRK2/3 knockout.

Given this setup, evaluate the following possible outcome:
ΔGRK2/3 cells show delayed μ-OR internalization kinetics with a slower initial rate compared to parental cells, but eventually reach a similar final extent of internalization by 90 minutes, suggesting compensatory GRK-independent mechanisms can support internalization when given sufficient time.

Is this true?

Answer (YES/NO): NO